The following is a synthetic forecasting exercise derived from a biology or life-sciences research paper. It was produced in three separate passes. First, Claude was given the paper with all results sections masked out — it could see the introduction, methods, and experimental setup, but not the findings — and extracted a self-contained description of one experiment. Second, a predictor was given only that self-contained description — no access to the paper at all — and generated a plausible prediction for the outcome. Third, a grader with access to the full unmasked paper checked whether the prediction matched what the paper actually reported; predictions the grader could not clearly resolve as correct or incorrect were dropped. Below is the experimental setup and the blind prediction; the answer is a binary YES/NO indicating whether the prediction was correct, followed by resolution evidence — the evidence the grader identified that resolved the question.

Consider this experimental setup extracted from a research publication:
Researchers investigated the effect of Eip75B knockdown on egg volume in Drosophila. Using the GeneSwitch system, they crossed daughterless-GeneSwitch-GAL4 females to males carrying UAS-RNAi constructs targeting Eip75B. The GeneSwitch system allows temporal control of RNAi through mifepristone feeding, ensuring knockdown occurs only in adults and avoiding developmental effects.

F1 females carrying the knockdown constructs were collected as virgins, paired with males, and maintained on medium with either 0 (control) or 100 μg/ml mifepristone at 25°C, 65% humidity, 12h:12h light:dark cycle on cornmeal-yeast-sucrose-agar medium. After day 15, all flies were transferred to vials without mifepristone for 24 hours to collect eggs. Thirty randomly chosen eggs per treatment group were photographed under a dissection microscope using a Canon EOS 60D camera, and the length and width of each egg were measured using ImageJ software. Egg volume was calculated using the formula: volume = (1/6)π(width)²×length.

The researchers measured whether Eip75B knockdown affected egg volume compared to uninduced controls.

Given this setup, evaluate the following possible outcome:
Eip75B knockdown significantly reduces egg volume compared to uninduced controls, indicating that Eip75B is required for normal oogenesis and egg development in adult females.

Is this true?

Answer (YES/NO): YES